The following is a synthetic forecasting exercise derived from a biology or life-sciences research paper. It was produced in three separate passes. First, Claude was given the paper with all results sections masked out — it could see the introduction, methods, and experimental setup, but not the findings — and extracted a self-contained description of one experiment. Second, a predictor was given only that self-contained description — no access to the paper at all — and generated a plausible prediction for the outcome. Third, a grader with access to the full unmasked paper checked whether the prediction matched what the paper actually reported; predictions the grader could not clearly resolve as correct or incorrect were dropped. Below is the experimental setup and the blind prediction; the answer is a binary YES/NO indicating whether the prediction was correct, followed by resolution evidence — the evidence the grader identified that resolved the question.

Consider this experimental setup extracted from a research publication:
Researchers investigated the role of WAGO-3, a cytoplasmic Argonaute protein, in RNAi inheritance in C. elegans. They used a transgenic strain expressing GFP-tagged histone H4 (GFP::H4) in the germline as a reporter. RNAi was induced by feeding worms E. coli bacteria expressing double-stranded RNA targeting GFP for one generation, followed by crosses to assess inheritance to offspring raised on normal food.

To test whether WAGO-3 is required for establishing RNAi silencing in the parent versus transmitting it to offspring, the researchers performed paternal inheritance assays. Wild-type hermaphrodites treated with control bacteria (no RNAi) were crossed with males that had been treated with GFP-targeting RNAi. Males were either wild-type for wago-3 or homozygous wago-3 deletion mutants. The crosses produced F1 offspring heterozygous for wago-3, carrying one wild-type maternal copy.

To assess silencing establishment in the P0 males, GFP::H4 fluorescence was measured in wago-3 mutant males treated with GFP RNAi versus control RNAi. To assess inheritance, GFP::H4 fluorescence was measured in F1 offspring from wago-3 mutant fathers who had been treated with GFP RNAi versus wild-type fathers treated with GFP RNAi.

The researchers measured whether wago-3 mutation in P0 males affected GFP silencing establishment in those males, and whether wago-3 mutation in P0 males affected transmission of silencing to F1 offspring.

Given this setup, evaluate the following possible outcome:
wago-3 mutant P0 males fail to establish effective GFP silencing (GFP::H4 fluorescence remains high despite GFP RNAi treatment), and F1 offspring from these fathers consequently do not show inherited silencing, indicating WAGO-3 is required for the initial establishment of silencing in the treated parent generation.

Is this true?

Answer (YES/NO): NO